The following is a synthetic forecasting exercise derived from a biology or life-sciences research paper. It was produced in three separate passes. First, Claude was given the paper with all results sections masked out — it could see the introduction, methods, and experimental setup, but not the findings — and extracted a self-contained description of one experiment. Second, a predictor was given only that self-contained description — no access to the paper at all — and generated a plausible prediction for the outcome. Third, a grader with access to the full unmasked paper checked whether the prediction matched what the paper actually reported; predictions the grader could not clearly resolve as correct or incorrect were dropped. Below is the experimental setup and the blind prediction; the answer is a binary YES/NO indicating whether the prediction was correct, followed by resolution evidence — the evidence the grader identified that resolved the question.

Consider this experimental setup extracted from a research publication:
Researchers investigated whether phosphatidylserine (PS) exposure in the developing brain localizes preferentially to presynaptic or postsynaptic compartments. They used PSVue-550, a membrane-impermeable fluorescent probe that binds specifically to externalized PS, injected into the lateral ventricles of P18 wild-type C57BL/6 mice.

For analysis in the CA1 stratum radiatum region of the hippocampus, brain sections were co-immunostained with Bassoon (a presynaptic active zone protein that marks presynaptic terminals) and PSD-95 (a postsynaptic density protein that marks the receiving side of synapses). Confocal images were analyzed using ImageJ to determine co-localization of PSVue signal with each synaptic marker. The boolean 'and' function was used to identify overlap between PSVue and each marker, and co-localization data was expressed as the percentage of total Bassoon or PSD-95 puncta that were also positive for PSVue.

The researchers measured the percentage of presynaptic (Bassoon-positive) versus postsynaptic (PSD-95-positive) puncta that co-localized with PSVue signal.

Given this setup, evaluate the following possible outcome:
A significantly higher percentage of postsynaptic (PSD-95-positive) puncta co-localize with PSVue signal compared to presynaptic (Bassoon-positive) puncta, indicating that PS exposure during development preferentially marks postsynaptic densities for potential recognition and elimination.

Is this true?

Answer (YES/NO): NO